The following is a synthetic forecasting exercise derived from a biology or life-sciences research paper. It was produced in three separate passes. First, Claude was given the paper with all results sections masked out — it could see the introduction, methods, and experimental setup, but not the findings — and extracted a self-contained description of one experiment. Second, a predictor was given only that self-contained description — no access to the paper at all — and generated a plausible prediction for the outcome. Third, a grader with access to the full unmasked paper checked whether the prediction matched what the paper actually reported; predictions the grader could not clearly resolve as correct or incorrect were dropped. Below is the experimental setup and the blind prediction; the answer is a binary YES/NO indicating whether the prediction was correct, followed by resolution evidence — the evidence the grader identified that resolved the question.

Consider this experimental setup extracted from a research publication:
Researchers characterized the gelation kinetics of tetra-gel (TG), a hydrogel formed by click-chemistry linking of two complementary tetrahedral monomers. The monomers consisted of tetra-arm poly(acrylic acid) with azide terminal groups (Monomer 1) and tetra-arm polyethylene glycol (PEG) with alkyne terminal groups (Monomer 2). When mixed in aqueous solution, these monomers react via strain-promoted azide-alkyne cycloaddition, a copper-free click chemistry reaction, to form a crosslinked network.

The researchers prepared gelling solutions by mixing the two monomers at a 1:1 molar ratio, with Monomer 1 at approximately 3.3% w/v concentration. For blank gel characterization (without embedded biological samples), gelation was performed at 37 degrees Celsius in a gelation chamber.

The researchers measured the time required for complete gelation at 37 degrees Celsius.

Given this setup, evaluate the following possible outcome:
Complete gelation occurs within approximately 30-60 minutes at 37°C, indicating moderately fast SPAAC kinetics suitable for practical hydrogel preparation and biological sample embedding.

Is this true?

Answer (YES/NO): NO